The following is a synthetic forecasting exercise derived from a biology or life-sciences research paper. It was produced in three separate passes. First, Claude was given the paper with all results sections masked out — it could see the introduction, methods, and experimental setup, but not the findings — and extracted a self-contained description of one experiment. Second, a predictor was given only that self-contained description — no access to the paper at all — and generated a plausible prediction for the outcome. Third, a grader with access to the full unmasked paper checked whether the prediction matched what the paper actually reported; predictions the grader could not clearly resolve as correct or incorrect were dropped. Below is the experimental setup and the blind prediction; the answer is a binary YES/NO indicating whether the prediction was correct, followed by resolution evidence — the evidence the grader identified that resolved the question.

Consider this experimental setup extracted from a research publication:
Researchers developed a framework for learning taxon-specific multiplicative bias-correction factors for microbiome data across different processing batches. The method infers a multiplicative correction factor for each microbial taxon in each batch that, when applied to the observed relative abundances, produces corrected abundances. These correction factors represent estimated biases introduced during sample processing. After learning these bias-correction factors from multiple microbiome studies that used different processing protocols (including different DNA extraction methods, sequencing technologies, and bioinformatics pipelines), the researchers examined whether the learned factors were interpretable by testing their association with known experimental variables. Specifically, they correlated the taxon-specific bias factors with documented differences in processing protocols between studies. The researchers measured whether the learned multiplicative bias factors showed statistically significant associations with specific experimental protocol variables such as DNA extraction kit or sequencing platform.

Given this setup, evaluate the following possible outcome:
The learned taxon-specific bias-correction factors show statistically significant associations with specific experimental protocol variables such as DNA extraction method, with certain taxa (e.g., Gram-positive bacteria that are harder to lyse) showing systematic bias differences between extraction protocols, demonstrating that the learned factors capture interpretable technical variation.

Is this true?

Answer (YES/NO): YES